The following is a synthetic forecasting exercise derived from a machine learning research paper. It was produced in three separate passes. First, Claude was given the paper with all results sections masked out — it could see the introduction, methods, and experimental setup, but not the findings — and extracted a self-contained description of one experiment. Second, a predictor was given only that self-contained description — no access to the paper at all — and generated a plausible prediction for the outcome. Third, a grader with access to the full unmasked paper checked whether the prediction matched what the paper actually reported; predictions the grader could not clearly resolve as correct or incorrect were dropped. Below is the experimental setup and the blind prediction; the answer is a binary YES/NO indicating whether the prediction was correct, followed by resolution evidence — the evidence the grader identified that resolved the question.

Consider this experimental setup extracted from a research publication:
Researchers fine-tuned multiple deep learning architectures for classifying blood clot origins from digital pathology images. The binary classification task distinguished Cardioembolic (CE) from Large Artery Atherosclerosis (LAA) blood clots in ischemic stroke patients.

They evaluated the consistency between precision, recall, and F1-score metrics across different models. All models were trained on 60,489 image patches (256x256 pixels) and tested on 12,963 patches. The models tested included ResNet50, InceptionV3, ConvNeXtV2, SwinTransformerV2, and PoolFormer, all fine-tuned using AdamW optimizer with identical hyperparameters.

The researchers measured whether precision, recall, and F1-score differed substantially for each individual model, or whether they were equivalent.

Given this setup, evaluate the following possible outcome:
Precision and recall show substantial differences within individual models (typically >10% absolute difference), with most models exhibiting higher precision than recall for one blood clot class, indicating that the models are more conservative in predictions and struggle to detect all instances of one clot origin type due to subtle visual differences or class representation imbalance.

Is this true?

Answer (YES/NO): NO